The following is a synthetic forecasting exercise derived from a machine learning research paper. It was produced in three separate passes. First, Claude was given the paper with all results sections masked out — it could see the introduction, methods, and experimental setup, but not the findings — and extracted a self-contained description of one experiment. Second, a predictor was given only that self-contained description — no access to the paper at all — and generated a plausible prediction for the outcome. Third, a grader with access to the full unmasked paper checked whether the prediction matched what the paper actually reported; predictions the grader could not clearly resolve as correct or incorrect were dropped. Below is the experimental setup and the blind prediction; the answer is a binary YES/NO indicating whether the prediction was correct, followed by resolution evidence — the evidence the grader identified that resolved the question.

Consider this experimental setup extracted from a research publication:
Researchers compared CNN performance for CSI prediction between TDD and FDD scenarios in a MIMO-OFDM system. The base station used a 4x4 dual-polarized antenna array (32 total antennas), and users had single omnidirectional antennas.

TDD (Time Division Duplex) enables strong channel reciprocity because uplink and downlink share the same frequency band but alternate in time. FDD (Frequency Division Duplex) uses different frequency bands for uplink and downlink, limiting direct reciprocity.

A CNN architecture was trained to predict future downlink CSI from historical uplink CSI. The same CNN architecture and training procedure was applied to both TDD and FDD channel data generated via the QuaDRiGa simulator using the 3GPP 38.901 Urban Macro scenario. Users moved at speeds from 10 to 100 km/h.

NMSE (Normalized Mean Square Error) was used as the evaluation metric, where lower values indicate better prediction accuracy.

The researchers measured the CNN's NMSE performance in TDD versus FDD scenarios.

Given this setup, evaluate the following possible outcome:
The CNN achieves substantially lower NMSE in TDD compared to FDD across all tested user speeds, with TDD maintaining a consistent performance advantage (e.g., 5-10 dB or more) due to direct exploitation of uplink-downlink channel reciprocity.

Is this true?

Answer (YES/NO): YES